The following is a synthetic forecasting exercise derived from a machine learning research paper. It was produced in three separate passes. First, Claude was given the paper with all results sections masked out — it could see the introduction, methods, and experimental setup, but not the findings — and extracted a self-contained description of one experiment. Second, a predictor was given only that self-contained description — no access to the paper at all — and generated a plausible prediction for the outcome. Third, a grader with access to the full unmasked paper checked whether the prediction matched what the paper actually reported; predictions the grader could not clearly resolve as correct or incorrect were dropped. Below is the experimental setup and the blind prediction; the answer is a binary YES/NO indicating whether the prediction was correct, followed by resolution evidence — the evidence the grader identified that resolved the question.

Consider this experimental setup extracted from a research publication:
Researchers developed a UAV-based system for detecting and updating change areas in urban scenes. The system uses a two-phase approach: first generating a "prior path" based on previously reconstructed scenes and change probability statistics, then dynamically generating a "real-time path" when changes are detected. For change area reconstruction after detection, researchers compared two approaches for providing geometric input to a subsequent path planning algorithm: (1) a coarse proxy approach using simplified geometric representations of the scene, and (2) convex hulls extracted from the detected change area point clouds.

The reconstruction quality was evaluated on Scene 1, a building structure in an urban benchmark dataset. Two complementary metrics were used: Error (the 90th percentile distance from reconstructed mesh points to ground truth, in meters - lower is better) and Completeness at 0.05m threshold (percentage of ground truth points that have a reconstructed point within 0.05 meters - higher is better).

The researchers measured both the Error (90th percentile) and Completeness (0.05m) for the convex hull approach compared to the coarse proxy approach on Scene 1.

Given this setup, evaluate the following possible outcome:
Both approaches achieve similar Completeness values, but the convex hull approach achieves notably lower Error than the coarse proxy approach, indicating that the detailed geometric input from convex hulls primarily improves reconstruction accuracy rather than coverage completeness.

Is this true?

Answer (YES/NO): NO